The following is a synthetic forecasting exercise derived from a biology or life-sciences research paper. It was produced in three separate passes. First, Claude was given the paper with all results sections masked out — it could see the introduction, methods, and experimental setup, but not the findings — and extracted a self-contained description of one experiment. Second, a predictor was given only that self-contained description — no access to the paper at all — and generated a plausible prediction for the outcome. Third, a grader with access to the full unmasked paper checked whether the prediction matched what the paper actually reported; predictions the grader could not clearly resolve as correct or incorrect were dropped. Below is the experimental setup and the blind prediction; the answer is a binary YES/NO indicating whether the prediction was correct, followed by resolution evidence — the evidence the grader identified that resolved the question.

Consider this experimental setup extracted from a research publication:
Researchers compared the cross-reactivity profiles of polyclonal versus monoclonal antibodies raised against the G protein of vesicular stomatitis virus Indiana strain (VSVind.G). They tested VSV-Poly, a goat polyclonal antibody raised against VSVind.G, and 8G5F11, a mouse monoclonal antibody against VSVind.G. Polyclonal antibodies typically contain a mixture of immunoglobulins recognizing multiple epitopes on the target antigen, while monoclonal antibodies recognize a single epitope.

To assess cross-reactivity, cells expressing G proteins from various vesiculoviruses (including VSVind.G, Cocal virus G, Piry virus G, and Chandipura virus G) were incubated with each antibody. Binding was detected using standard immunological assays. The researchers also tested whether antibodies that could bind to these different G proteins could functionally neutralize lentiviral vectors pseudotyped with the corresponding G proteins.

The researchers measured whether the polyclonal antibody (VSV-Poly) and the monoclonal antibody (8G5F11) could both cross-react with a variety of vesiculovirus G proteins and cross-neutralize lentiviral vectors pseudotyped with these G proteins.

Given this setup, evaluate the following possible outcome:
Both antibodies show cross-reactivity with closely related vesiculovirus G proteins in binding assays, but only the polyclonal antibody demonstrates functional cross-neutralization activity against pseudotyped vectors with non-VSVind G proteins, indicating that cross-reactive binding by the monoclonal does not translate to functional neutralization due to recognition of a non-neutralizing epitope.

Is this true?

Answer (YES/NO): NO